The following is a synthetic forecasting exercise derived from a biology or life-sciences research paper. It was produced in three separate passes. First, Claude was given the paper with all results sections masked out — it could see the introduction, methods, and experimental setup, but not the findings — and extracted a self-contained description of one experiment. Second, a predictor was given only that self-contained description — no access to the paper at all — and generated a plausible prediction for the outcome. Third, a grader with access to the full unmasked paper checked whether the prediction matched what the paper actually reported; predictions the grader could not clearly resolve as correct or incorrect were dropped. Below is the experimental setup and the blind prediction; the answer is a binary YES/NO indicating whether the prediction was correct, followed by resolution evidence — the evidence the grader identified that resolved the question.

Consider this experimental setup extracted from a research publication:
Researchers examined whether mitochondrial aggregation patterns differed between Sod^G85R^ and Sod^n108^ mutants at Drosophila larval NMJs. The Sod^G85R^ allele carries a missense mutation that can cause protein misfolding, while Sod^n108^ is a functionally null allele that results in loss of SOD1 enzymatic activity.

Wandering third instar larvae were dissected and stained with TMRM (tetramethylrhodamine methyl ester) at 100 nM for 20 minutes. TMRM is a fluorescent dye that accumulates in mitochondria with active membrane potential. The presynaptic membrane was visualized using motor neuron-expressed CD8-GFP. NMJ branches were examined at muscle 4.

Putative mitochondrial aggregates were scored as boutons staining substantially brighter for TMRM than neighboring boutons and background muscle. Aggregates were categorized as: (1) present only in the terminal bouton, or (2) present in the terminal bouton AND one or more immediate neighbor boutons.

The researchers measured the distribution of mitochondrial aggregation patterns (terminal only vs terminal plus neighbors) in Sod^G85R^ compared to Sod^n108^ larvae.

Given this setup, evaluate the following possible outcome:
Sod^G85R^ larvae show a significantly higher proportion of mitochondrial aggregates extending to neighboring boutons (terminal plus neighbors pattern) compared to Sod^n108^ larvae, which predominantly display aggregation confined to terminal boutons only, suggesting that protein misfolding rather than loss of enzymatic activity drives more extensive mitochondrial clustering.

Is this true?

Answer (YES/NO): YES